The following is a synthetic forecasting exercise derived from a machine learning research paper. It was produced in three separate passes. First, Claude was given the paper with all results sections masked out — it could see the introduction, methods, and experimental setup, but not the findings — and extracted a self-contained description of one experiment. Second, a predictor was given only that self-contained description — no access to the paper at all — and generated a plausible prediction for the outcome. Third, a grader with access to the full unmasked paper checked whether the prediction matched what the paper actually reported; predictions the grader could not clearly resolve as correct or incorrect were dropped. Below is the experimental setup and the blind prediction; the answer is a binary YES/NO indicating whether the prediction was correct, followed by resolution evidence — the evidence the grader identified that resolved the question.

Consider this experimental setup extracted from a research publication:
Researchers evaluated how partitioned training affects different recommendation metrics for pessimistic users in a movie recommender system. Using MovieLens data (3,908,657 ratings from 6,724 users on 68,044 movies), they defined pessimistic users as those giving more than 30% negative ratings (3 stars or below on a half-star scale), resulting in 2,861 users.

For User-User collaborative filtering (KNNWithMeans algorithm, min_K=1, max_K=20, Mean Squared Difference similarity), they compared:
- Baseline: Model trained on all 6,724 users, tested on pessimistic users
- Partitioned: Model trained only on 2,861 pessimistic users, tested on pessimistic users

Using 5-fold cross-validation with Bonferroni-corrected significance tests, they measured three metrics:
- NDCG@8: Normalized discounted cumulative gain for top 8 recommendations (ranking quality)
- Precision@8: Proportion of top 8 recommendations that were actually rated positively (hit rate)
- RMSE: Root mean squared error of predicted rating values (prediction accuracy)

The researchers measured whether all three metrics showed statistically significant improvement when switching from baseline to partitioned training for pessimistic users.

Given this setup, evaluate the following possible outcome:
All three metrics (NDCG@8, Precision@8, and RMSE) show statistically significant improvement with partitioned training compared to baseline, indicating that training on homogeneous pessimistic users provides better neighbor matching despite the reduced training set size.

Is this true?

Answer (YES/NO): YES